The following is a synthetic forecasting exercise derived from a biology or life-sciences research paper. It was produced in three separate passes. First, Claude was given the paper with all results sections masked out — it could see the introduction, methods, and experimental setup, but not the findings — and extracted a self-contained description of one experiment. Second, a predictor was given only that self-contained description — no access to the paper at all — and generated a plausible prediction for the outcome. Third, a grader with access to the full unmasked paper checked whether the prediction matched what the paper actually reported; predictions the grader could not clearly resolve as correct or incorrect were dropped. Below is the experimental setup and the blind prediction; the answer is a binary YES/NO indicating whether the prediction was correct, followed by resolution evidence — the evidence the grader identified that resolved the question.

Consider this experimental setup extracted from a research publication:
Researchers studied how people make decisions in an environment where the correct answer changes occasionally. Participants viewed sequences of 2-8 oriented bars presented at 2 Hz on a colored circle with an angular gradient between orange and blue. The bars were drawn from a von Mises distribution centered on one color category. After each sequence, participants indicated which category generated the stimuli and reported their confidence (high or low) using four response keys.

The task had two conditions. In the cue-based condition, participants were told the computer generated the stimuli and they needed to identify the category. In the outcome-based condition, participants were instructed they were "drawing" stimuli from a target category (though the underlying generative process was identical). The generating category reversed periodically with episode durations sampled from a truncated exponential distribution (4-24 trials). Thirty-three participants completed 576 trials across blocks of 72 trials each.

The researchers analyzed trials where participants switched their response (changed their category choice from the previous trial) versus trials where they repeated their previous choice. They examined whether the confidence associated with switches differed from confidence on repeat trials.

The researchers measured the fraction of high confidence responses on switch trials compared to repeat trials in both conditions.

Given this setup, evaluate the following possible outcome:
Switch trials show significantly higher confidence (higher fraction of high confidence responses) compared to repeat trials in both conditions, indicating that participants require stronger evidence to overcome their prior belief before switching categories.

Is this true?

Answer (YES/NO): NO